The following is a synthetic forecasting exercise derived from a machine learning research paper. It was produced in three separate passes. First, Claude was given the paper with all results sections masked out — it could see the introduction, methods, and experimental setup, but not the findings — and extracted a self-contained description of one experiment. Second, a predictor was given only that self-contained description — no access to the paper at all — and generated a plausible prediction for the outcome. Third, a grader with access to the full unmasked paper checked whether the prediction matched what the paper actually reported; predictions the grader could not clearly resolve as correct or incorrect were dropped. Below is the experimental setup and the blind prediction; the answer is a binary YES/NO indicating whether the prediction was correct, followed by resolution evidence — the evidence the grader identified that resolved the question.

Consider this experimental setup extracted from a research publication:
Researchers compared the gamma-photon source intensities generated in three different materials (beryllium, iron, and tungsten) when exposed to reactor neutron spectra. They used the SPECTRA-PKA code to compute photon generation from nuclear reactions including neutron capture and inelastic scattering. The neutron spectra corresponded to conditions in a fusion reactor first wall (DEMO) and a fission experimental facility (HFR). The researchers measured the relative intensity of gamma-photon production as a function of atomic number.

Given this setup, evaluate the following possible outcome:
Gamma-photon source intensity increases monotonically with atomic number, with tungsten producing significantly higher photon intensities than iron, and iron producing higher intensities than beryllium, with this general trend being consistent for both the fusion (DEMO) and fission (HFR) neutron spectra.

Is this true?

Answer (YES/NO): YES